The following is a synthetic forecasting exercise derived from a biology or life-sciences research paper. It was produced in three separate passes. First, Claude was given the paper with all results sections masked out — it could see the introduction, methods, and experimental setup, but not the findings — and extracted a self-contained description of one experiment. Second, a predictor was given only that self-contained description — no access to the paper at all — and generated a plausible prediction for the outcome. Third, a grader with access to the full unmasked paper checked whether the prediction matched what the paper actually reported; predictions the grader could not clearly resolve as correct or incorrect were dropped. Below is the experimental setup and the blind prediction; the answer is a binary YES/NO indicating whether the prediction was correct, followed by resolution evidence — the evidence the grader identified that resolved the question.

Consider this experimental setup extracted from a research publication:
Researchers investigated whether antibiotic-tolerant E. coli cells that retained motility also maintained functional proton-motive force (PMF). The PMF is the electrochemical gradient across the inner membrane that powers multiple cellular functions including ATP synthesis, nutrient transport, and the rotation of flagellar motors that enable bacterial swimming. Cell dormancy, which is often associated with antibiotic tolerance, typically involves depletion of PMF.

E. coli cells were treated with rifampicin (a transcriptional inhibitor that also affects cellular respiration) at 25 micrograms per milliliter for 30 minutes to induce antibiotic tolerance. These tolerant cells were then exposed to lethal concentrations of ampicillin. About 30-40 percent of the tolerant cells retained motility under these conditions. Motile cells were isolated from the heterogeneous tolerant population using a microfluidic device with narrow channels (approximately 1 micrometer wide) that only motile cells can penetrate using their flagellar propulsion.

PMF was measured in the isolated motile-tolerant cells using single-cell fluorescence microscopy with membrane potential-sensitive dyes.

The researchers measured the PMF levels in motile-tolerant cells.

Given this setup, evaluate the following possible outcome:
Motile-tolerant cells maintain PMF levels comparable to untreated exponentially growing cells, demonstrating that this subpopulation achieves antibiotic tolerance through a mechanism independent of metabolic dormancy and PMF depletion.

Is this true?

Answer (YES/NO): YES